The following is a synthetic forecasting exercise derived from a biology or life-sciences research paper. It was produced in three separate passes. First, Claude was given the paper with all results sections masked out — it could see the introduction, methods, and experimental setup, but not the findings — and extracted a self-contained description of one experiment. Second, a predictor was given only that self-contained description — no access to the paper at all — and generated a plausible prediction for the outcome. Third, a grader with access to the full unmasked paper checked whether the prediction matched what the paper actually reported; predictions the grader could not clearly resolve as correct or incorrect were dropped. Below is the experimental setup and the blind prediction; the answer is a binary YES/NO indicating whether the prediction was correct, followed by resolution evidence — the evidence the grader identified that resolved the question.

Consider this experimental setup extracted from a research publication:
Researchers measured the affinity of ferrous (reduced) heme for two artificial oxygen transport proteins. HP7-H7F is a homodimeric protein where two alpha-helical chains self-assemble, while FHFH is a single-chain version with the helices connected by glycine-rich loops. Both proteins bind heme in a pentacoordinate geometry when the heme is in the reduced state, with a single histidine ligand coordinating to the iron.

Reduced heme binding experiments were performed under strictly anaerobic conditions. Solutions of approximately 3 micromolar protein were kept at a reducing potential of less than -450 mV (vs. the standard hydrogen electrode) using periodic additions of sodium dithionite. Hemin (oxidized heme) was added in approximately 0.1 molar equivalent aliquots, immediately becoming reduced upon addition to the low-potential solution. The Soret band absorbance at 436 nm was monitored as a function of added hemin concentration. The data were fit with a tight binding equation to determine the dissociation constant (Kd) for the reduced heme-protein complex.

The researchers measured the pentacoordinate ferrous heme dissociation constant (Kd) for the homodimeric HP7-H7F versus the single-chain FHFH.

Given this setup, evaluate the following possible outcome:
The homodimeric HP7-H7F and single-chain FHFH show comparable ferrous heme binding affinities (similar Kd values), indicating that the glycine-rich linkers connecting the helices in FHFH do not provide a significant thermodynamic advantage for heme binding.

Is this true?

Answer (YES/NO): NO